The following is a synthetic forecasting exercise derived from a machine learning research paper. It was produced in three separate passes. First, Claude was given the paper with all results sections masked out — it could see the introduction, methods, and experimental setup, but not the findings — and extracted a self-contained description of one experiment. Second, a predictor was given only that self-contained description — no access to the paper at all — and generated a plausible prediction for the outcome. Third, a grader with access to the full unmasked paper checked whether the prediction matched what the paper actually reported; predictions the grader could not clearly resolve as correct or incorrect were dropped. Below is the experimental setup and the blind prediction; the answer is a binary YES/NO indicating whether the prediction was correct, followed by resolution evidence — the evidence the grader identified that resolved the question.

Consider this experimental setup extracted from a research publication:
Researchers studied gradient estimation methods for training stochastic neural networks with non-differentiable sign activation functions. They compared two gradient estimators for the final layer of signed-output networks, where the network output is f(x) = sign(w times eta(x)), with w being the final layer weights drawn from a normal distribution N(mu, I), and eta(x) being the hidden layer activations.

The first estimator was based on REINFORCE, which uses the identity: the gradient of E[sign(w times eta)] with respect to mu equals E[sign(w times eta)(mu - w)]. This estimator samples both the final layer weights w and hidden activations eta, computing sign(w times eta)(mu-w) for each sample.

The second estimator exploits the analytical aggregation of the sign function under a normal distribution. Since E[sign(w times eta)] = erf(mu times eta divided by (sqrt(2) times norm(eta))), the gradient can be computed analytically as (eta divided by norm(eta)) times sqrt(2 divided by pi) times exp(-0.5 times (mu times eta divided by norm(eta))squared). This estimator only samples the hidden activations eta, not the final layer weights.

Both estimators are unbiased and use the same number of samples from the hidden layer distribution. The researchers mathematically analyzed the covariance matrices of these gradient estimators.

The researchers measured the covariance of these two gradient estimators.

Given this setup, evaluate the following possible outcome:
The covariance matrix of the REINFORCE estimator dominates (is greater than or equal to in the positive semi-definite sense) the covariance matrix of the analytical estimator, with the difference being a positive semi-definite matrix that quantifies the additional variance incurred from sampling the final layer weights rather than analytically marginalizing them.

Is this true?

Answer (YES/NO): YES